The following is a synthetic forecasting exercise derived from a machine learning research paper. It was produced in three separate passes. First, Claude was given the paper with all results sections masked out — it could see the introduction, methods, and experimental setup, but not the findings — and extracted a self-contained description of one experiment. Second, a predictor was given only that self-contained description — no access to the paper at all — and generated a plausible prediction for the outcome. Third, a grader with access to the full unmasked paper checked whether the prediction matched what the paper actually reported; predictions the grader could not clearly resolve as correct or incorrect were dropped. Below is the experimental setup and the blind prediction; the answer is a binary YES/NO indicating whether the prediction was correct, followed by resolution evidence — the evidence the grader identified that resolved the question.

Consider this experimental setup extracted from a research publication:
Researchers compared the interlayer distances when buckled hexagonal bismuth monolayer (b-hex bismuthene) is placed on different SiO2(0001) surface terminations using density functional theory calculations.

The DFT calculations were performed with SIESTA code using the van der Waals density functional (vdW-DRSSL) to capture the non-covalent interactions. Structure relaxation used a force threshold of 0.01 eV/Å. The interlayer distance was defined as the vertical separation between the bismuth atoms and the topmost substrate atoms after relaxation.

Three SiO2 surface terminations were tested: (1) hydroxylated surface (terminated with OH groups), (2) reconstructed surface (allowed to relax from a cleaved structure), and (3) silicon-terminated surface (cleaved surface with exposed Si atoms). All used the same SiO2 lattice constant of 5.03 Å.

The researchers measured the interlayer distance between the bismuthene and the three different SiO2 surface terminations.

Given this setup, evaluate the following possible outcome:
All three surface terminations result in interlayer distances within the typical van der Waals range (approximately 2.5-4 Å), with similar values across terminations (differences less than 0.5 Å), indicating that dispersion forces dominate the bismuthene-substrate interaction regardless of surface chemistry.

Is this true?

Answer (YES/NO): NO